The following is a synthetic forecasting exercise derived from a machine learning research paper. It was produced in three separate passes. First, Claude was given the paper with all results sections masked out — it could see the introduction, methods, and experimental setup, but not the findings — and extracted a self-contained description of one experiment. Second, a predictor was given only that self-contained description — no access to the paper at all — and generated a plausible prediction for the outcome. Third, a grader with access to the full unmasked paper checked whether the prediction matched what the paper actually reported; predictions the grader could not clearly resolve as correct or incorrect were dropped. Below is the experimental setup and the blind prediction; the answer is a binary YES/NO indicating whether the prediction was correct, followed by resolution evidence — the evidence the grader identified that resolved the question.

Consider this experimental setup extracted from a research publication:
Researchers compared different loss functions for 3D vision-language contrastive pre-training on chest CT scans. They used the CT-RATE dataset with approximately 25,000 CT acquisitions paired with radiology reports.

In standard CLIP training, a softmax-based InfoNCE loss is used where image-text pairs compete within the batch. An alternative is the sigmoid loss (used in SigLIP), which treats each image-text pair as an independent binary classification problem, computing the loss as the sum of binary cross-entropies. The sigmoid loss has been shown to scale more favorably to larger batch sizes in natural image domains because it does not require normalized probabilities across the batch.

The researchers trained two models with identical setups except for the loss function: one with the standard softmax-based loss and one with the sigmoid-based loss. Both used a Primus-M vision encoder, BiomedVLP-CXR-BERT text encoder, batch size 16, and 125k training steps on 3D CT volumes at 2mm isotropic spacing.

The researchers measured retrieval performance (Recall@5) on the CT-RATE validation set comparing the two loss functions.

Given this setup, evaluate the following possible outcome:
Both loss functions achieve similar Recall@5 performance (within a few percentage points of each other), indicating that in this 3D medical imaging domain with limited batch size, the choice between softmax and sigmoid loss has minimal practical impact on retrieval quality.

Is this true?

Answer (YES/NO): NO